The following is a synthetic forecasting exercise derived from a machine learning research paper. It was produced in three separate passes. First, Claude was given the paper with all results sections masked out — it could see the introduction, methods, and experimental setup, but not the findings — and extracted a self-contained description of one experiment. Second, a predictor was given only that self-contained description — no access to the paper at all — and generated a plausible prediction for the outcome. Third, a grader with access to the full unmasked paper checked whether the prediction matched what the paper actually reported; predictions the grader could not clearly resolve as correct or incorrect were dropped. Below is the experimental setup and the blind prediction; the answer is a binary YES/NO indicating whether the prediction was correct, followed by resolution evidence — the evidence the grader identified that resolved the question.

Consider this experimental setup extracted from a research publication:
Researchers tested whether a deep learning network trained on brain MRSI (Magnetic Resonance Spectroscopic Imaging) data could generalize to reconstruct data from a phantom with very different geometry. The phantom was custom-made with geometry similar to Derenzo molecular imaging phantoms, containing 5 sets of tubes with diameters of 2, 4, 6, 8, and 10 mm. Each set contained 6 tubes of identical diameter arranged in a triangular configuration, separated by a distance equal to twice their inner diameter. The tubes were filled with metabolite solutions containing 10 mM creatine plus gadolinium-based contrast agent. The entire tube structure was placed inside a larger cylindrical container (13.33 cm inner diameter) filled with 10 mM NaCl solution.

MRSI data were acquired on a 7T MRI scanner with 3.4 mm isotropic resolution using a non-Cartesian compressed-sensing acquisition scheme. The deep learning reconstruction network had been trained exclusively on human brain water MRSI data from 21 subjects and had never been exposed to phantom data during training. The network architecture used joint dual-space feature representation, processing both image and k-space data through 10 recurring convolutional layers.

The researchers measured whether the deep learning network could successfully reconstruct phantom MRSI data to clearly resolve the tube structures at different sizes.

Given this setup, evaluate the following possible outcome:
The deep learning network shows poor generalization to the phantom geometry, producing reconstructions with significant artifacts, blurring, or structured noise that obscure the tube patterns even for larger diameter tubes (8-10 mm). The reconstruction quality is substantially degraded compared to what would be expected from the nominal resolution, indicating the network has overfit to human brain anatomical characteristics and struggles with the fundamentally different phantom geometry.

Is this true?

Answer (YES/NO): NO